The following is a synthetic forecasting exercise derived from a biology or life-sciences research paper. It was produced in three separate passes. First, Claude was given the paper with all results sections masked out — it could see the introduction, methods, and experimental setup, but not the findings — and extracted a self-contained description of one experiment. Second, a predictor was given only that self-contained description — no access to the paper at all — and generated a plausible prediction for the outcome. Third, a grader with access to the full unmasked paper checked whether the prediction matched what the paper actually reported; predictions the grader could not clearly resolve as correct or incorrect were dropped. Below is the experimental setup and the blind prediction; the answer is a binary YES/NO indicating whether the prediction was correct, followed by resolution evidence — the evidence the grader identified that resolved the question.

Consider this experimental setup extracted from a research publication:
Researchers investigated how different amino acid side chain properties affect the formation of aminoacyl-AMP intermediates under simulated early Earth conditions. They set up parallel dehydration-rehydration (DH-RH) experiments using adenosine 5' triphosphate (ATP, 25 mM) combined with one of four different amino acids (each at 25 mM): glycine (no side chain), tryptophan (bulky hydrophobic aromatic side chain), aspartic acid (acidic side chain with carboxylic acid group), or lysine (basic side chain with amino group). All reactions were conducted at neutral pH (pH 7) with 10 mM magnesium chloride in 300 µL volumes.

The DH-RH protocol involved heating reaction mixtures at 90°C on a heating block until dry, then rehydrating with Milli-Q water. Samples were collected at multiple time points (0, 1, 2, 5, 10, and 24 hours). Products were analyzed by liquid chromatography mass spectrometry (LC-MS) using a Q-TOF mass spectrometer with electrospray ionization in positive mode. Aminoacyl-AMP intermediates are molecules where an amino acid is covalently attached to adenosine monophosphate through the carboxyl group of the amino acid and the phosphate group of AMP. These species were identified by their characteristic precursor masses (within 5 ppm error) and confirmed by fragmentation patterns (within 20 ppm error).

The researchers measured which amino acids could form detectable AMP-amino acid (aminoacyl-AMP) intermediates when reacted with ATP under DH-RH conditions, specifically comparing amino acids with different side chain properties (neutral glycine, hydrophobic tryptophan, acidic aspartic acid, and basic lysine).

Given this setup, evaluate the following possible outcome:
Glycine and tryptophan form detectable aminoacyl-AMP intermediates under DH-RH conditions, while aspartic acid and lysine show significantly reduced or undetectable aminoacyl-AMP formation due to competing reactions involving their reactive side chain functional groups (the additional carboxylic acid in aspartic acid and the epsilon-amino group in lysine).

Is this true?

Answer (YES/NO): NO